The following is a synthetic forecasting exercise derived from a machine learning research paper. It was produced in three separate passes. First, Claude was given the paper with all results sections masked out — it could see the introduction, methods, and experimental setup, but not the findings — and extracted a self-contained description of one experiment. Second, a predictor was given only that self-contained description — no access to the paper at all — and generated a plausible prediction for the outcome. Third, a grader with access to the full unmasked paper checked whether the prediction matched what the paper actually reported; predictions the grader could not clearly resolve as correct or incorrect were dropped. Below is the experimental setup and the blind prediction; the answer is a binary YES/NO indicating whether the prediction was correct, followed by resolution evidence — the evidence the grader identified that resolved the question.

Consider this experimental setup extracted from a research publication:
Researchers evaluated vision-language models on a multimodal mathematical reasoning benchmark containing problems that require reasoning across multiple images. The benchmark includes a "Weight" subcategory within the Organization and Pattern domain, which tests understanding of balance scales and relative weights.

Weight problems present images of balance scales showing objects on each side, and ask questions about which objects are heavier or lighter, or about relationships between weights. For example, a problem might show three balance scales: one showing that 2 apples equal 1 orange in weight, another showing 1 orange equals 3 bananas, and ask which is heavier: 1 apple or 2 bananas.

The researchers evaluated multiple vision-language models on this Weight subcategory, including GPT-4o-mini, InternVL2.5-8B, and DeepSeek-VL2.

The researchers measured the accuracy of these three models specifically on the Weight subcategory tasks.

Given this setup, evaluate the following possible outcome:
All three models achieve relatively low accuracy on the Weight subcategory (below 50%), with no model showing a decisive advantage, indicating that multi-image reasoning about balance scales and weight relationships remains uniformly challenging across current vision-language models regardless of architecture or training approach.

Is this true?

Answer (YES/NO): NO